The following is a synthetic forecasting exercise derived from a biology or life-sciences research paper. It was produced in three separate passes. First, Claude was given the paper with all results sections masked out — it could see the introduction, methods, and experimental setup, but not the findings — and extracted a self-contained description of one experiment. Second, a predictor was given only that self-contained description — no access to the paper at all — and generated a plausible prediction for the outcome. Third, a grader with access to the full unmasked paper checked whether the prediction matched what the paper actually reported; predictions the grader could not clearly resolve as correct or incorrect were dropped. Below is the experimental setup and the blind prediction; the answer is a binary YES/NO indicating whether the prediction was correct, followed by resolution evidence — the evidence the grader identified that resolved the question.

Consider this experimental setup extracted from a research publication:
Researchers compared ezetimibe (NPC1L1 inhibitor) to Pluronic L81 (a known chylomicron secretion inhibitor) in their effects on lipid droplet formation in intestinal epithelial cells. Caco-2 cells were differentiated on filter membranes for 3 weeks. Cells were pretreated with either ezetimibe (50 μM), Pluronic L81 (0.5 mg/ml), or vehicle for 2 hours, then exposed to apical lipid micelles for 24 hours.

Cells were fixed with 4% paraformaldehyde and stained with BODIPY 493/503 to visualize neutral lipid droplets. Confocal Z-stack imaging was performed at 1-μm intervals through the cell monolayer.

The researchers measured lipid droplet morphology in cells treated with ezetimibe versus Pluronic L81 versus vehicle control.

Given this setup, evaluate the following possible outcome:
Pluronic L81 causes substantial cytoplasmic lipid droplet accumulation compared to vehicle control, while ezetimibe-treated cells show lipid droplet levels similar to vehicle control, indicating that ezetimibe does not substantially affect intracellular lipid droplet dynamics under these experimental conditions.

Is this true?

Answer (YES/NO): NO